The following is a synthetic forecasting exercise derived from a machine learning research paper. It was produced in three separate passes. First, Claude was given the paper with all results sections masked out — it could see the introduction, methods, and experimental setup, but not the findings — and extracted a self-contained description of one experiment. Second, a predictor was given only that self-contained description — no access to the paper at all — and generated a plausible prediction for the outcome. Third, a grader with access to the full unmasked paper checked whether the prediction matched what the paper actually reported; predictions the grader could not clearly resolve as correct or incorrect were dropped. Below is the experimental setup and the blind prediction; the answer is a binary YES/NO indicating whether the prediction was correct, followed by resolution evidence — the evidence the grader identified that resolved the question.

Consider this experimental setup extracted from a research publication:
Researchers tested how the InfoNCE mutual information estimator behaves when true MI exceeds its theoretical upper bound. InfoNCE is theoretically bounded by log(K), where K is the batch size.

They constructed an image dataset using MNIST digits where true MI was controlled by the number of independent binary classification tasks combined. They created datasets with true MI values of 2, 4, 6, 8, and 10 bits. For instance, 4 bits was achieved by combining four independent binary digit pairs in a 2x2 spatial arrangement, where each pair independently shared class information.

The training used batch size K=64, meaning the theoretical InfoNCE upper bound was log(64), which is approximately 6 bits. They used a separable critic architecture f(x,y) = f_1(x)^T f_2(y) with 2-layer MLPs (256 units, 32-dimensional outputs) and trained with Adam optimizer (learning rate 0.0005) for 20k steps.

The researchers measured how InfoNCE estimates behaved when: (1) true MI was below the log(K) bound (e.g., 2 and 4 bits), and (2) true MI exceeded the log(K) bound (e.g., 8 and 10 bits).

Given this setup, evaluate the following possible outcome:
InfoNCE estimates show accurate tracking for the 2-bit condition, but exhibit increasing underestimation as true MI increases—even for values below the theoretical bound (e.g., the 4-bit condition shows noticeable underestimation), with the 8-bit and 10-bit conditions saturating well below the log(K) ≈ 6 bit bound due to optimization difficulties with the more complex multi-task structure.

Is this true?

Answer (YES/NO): NO